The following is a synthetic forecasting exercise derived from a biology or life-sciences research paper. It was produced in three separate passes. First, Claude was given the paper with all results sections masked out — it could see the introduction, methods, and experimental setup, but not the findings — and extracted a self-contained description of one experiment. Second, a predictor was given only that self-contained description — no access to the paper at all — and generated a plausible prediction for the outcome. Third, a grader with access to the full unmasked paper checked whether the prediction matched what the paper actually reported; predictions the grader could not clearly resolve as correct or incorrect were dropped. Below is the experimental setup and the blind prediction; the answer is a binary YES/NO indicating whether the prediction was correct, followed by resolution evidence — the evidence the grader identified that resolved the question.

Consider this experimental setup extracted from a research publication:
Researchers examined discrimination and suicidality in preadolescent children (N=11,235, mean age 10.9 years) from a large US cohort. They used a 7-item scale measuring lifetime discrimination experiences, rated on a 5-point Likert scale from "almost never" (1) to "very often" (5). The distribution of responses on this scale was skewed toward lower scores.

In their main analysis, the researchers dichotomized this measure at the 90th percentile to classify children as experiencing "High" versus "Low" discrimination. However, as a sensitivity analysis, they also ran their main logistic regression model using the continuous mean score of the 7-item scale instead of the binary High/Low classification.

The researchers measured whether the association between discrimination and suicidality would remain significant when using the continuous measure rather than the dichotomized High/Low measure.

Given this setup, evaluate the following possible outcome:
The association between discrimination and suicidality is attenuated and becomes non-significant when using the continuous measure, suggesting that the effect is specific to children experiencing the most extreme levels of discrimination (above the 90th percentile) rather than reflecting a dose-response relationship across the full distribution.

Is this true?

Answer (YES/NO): NO